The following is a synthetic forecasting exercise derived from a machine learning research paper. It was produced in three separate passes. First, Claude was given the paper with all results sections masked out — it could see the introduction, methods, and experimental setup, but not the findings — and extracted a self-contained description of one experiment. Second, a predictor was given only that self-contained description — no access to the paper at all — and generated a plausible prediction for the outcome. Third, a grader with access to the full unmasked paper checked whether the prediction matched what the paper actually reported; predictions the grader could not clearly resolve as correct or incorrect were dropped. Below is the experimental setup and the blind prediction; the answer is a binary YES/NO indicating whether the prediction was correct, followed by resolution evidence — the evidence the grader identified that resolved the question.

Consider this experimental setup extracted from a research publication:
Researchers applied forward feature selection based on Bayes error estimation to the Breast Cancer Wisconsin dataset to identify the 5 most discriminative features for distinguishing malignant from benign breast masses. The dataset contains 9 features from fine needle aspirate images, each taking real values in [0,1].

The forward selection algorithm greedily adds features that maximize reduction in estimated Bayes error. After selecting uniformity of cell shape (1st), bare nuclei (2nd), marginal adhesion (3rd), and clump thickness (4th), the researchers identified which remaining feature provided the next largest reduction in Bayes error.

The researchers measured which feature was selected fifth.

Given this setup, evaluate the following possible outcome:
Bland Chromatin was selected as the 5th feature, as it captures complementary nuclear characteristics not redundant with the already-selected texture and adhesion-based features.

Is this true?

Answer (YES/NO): YES